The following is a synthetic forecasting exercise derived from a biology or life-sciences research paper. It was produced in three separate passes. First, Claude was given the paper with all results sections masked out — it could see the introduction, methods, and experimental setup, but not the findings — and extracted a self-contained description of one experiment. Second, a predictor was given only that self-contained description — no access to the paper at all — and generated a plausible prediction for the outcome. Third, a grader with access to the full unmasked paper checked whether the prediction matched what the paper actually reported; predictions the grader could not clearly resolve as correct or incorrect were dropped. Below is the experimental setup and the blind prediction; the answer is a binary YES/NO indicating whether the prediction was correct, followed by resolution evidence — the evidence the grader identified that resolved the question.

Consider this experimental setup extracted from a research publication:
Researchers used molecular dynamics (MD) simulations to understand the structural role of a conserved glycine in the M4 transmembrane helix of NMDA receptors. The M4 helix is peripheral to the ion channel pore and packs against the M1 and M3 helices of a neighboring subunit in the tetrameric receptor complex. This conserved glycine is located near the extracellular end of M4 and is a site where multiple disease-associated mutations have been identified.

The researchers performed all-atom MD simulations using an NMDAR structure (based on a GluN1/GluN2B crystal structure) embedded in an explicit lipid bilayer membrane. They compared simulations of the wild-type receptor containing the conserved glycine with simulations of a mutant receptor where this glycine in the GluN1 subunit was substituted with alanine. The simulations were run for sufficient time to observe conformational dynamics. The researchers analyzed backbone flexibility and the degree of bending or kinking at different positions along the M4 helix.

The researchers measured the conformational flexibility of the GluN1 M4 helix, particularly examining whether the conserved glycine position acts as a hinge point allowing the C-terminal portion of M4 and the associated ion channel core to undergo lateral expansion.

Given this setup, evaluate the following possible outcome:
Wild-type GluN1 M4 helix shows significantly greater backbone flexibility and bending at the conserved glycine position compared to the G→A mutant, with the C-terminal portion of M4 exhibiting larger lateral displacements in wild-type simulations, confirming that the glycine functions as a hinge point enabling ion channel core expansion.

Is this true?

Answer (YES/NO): YES